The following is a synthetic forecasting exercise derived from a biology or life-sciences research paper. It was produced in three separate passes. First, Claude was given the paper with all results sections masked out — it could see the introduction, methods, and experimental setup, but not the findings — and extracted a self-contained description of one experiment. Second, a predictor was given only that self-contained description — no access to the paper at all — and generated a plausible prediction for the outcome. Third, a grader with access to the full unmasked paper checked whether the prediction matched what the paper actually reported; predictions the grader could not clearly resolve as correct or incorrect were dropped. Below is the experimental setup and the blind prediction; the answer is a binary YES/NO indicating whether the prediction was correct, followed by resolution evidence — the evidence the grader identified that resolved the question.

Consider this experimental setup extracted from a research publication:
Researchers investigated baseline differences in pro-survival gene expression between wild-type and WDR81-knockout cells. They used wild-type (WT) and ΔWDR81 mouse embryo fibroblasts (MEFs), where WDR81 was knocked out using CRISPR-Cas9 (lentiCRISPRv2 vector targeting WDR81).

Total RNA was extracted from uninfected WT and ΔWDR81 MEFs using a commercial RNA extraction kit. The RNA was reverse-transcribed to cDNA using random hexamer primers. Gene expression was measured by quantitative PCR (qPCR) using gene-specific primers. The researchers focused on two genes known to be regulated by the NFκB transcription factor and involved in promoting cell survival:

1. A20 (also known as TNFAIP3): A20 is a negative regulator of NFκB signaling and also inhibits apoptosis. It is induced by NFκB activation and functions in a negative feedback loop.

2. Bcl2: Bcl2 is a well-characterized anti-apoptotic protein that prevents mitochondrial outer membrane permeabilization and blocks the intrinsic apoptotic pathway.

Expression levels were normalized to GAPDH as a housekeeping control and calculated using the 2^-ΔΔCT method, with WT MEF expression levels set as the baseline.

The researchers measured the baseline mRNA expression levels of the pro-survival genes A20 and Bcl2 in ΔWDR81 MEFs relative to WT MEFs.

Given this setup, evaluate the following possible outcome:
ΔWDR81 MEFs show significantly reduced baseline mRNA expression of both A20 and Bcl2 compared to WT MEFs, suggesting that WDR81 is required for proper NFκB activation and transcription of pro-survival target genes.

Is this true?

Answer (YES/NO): NO